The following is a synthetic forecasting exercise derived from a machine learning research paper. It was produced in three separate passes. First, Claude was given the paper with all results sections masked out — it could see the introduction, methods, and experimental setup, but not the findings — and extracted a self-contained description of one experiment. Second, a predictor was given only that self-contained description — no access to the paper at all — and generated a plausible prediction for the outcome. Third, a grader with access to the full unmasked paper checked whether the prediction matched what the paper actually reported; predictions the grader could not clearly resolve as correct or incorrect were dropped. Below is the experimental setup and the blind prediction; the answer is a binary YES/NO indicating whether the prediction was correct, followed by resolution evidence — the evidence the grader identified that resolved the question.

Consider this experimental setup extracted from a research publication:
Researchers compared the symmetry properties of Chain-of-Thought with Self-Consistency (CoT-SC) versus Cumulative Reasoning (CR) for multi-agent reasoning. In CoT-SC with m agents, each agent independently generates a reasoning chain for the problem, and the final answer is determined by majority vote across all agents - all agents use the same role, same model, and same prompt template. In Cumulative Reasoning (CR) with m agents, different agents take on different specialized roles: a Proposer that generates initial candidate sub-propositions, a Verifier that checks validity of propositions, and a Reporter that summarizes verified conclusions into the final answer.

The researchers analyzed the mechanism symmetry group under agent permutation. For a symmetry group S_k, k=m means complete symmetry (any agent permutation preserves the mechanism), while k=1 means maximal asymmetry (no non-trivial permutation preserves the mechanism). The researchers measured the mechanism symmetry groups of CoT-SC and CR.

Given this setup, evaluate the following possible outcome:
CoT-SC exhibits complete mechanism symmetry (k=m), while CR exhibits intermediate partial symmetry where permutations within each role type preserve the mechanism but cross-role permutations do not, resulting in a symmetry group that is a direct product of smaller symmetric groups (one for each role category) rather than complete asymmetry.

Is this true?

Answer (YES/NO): NO